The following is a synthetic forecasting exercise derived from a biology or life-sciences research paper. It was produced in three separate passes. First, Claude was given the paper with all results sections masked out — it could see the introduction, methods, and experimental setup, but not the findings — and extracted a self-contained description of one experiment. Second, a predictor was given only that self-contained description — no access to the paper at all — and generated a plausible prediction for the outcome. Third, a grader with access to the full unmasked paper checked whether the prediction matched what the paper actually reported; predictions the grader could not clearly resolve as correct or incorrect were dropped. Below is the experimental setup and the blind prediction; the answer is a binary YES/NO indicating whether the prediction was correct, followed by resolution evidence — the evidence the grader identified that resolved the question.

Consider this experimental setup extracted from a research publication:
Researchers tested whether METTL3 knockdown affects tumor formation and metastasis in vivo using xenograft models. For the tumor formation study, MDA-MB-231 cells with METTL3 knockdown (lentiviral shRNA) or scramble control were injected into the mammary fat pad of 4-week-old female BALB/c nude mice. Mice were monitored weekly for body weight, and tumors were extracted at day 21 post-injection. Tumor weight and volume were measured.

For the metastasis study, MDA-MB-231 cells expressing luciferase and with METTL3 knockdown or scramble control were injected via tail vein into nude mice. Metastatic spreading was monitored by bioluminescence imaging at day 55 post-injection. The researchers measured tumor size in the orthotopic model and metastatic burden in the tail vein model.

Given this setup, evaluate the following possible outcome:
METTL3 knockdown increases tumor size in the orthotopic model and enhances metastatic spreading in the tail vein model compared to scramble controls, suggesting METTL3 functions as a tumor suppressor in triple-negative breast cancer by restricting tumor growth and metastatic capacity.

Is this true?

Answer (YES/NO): NO